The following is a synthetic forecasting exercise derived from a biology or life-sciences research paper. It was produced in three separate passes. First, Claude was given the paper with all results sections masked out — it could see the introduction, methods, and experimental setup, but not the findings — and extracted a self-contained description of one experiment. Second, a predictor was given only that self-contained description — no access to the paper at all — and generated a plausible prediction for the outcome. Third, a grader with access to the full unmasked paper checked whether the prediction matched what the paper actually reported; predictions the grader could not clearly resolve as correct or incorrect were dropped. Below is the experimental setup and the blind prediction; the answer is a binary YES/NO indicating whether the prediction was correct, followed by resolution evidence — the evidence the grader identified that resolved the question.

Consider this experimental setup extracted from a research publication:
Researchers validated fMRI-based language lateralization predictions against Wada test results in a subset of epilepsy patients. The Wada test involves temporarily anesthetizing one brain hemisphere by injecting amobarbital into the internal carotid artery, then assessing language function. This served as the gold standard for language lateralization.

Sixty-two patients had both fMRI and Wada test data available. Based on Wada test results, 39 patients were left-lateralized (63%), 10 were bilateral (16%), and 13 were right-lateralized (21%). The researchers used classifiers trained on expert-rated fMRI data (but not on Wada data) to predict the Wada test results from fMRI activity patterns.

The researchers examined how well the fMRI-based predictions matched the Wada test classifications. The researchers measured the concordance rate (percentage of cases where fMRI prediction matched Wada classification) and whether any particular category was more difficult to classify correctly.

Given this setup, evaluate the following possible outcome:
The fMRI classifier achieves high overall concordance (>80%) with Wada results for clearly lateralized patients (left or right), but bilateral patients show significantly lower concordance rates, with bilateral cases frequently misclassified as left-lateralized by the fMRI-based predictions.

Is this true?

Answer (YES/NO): YES